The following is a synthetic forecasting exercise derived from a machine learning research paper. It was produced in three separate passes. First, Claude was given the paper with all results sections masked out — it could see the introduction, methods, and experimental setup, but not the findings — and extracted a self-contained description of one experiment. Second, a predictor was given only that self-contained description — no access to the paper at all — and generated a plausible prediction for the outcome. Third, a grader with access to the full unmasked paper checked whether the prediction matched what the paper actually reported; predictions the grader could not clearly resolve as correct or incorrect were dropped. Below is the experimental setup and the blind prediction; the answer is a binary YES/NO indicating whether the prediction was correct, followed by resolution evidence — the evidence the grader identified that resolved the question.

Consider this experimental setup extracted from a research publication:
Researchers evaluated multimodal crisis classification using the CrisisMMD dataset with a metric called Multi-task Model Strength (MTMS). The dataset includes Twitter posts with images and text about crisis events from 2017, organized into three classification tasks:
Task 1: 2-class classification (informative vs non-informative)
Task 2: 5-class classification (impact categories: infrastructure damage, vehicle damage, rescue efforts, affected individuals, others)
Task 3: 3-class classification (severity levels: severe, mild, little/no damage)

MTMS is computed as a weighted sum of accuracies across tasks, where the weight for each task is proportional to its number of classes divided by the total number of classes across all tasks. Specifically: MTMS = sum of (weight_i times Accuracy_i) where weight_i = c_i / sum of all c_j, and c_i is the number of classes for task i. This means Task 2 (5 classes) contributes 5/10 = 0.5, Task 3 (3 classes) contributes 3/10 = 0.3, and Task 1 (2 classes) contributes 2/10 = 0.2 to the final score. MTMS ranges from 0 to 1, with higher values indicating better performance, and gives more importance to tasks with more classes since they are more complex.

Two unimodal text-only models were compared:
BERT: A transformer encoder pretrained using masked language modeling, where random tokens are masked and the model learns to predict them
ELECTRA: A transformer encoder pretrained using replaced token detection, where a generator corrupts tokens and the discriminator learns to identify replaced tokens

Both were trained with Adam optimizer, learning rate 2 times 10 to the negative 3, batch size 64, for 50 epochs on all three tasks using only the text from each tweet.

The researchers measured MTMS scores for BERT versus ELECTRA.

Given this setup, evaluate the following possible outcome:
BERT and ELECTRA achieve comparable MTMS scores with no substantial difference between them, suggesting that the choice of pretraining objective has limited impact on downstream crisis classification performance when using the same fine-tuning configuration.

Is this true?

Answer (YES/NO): NO